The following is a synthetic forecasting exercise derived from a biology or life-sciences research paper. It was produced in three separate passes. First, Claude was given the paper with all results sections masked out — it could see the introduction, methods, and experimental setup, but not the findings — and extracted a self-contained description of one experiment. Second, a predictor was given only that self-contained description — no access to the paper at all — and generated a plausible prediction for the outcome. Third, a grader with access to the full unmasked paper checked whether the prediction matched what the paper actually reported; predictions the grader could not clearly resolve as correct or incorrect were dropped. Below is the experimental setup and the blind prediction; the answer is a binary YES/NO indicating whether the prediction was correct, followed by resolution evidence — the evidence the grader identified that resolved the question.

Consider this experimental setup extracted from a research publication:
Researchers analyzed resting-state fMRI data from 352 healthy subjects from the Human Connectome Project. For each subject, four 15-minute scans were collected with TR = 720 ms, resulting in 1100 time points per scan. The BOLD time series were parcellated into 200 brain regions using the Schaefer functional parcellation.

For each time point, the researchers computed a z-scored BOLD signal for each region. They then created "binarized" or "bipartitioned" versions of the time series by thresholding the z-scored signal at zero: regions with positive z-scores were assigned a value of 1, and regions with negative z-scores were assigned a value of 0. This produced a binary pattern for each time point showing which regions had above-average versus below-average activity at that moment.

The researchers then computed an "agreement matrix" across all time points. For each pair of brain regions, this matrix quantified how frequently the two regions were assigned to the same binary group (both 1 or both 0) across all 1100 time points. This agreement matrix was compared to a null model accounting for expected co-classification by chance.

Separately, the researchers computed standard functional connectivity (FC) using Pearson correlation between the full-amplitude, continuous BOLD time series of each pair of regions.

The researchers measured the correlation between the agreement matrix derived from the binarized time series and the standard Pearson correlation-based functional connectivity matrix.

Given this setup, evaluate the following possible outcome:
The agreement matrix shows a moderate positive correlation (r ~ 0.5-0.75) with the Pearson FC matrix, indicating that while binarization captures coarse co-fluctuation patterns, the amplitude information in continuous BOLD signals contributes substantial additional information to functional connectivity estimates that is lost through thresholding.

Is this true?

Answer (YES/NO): NO